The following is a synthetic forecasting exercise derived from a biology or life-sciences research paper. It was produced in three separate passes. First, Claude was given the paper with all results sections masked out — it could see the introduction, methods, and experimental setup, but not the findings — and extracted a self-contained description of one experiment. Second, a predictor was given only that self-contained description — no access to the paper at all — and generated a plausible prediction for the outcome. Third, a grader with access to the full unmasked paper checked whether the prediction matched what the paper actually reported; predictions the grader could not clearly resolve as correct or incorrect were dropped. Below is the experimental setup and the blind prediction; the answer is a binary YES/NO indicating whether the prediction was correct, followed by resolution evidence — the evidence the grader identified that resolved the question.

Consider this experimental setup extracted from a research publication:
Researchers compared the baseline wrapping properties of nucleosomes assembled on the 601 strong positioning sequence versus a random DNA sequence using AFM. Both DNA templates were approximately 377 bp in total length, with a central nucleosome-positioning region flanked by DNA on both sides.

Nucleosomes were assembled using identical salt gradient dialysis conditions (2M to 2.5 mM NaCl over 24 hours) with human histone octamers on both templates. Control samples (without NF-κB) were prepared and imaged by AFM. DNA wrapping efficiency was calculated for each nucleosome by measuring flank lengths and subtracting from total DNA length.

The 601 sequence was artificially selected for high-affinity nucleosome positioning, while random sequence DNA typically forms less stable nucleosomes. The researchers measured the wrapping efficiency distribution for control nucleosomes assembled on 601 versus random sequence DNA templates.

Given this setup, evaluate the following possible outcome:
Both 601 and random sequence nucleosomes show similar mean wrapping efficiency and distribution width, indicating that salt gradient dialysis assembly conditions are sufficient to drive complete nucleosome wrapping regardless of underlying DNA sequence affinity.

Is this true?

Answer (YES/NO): YES